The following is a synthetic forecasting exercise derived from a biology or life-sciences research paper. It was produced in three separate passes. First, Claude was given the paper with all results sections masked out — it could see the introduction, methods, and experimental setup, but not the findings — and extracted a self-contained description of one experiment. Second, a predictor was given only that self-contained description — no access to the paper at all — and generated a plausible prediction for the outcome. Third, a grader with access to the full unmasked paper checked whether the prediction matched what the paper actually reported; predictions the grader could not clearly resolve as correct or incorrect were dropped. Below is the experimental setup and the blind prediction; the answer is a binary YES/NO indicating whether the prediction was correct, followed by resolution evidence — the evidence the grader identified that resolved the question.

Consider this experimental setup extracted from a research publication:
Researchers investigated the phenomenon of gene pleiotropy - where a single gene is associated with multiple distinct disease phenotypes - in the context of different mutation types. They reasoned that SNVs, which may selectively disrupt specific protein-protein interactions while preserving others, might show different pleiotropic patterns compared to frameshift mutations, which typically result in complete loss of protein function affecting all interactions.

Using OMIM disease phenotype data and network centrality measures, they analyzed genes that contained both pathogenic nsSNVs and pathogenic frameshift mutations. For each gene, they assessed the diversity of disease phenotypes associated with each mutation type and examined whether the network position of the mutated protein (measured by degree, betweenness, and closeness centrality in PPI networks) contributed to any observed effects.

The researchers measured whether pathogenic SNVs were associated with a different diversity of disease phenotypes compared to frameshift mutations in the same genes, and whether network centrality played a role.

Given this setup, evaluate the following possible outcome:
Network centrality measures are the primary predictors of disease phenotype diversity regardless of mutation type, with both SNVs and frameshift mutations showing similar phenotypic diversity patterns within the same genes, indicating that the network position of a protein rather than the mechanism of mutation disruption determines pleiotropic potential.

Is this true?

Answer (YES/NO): NO